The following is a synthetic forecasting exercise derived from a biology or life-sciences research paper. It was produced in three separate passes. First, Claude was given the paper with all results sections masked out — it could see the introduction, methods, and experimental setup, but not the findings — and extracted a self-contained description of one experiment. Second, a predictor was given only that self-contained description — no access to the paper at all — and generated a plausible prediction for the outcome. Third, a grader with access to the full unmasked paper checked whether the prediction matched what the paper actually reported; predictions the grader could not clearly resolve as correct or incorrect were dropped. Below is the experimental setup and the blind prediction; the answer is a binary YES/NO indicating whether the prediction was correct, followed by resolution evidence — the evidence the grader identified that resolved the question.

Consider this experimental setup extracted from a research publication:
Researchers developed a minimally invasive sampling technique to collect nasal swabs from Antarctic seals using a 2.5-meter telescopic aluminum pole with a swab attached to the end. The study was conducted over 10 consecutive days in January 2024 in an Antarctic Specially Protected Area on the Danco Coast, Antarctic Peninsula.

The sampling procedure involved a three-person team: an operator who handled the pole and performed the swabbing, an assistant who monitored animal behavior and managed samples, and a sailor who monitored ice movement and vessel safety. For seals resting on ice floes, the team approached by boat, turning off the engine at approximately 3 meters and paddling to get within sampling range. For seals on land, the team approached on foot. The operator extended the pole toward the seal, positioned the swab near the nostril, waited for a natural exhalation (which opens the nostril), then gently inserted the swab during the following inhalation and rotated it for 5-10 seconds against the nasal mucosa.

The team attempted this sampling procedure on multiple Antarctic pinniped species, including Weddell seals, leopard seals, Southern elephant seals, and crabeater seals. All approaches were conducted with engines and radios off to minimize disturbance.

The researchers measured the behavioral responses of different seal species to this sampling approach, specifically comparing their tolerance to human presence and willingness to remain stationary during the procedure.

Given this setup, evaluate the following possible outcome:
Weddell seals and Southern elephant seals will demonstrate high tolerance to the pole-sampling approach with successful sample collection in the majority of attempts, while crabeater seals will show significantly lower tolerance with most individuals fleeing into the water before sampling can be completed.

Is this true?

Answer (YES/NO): NO